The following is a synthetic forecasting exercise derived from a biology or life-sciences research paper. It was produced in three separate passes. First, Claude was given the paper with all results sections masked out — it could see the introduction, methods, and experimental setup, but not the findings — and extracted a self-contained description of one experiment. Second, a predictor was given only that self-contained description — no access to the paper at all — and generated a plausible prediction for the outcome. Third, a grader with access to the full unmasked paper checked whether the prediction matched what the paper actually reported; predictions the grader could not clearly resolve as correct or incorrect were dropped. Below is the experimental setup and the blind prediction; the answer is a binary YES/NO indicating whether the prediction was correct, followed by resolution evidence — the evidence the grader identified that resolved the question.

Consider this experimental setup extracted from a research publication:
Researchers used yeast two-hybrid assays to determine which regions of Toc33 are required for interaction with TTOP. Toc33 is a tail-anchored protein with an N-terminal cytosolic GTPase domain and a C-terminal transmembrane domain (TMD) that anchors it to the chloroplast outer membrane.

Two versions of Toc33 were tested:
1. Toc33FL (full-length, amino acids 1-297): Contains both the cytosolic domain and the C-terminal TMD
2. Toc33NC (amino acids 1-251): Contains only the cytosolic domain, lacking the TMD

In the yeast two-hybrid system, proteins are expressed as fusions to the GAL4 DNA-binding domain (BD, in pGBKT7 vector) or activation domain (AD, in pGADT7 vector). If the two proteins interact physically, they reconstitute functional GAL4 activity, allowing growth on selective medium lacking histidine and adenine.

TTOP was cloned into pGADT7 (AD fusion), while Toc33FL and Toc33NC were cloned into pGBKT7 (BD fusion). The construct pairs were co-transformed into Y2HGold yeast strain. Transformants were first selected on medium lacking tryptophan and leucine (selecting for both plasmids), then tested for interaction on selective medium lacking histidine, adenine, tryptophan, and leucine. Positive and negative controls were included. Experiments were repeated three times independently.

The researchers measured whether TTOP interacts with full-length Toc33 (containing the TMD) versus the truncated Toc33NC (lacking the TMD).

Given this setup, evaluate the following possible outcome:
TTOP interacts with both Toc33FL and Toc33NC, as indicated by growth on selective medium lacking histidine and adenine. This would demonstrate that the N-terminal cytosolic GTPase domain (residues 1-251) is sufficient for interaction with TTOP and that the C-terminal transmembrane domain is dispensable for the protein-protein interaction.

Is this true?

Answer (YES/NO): NO